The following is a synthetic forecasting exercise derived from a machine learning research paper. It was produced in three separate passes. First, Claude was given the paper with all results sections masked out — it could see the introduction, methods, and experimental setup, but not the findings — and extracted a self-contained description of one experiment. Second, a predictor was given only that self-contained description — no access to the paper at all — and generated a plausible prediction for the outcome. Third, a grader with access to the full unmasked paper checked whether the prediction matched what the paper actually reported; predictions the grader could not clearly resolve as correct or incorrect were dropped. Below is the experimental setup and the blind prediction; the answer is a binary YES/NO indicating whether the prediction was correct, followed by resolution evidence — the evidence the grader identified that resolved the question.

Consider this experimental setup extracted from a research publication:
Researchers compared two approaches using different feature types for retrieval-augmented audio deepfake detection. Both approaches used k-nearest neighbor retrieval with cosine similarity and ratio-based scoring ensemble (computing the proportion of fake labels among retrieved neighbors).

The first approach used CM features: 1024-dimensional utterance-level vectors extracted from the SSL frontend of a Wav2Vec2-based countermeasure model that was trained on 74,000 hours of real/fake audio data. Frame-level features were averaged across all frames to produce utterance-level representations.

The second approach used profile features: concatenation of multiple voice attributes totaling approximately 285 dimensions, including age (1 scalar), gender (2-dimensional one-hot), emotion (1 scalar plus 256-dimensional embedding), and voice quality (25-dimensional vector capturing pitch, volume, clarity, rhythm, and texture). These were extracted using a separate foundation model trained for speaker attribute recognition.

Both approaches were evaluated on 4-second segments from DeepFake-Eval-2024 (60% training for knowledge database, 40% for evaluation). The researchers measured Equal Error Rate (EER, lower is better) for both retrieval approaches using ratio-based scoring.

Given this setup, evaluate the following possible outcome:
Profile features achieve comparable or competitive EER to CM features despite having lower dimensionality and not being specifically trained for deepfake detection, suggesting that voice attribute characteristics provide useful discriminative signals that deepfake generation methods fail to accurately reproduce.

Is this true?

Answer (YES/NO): YES